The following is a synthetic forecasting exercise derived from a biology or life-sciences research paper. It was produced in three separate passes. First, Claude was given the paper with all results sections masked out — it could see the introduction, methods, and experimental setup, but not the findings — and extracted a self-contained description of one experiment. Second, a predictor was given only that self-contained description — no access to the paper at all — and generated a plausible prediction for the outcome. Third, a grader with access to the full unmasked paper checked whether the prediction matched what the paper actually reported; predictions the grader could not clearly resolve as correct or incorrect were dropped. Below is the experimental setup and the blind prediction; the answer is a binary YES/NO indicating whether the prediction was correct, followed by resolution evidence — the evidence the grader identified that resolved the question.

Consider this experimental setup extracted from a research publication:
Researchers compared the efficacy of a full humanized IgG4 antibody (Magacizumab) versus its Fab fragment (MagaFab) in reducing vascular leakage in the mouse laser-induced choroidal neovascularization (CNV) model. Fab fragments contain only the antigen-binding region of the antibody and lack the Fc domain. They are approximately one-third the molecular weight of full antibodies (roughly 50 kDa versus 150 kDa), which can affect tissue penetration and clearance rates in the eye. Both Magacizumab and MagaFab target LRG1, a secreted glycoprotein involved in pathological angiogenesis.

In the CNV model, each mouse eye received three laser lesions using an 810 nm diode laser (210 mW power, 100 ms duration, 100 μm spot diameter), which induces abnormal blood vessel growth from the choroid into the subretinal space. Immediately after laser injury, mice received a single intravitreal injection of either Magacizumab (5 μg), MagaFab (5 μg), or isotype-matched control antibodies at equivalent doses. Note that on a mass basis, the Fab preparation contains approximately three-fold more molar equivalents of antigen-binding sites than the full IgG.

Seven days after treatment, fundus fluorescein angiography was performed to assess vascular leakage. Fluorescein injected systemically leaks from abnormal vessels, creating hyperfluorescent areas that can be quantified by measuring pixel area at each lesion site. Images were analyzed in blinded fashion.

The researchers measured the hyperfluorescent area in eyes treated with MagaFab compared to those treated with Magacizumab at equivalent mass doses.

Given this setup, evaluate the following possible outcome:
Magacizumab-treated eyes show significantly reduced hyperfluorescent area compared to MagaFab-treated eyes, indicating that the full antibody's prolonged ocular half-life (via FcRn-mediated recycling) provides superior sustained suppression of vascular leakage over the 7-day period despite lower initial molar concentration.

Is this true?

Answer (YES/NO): NO